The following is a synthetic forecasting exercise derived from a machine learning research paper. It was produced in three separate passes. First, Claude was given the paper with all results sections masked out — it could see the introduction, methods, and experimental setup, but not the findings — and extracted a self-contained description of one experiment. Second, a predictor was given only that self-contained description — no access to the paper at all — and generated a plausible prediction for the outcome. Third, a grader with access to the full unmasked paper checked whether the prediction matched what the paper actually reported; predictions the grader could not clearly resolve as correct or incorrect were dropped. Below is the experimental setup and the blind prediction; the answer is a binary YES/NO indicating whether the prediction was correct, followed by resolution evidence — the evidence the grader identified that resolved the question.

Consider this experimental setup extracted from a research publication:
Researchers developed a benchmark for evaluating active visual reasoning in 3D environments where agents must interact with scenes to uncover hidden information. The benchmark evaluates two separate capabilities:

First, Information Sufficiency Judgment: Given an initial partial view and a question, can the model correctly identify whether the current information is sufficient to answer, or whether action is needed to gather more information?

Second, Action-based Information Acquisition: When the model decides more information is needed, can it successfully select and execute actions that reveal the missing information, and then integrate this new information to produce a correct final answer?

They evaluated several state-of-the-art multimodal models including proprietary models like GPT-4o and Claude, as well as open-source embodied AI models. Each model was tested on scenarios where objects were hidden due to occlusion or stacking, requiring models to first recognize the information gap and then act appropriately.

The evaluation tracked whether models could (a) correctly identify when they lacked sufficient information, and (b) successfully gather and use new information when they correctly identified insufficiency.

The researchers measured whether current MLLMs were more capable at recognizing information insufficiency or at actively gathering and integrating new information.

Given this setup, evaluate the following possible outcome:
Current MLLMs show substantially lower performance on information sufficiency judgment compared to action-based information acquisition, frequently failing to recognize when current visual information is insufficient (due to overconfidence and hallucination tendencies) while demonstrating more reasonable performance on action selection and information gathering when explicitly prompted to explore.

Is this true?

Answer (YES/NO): NO